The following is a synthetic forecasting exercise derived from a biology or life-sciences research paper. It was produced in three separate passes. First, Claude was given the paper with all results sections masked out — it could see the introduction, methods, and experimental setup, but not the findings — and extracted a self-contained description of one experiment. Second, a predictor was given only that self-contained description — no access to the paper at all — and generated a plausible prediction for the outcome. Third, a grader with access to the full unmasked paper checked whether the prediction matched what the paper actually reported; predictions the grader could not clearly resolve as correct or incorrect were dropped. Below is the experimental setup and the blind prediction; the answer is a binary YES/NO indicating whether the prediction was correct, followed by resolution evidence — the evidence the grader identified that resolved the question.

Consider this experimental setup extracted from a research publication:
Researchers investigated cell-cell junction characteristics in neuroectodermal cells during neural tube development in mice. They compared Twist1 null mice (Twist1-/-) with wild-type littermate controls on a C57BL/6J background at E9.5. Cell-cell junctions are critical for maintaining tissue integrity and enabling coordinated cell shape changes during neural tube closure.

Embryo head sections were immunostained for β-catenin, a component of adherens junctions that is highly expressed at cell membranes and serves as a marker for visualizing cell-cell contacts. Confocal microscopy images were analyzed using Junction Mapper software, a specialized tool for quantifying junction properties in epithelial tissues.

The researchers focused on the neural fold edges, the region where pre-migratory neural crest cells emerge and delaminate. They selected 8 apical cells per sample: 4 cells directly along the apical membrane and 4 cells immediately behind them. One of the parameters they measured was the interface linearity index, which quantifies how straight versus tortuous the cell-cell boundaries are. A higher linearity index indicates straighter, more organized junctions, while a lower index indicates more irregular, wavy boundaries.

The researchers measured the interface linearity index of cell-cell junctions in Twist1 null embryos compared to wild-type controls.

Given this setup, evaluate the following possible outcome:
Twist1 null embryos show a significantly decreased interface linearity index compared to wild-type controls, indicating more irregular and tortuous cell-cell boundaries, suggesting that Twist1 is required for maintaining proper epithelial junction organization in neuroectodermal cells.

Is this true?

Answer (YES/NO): NO